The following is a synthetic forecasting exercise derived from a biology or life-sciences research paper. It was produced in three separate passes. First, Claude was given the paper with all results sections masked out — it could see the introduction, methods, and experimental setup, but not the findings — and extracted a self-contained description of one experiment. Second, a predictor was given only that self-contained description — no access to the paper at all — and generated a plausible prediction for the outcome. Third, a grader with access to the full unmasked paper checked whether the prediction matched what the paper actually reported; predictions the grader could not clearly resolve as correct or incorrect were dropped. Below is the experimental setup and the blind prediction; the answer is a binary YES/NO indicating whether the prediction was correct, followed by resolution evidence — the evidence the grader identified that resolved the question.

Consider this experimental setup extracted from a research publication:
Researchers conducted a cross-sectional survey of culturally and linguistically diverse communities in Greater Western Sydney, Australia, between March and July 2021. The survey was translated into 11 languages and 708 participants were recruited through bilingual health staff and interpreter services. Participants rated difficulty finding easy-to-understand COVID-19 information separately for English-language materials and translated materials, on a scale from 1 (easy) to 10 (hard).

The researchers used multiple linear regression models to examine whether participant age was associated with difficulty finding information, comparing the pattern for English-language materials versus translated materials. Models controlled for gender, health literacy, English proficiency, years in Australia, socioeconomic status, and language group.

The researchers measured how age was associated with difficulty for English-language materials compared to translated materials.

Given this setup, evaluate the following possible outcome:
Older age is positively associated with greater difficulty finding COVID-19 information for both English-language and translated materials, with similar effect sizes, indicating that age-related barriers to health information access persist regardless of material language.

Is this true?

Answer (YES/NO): NO